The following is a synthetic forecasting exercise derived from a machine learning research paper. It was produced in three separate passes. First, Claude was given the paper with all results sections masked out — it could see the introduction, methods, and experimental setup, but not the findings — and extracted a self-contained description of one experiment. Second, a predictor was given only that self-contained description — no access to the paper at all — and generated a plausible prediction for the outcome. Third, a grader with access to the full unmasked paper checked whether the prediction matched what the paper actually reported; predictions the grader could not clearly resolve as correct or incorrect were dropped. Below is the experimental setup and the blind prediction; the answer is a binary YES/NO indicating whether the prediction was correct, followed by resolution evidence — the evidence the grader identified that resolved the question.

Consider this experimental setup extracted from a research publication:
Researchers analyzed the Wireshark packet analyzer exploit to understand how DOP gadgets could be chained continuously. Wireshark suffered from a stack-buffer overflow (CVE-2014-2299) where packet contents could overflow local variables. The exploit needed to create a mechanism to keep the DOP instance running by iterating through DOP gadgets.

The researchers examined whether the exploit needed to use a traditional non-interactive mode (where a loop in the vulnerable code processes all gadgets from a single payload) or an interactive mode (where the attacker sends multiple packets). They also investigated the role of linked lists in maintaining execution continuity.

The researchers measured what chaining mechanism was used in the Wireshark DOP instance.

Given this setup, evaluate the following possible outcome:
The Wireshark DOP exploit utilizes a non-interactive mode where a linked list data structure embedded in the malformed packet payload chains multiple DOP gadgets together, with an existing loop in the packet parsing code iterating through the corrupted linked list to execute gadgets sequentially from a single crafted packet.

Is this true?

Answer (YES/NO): NO